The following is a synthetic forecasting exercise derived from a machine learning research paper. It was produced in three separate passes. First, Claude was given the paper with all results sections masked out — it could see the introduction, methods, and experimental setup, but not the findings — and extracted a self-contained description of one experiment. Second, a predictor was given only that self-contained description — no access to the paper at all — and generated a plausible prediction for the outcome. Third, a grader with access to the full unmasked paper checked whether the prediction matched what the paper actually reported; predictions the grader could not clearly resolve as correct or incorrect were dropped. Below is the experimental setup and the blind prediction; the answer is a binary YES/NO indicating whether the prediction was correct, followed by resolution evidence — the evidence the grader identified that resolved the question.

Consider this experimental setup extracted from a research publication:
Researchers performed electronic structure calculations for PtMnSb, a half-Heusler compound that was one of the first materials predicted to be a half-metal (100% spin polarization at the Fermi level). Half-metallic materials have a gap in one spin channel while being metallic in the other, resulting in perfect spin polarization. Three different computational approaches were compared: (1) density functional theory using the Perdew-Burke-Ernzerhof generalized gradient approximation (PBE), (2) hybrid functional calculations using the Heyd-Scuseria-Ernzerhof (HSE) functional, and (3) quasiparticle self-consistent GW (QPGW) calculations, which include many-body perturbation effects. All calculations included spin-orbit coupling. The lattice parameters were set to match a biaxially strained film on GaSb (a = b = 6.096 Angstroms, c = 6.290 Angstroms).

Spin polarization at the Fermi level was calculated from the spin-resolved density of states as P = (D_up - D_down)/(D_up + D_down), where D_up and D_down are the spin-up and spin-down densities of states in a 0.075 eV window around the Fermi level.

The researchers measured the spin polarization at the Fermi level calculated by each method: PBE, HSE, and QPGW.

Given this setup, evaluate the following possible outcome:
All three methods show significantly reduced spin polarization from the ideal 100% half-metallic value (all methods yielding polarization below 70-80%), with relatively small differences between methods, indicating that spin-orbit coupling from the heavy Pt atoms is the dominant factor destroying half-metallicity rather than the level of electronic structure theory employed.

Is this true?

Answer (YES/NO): NO